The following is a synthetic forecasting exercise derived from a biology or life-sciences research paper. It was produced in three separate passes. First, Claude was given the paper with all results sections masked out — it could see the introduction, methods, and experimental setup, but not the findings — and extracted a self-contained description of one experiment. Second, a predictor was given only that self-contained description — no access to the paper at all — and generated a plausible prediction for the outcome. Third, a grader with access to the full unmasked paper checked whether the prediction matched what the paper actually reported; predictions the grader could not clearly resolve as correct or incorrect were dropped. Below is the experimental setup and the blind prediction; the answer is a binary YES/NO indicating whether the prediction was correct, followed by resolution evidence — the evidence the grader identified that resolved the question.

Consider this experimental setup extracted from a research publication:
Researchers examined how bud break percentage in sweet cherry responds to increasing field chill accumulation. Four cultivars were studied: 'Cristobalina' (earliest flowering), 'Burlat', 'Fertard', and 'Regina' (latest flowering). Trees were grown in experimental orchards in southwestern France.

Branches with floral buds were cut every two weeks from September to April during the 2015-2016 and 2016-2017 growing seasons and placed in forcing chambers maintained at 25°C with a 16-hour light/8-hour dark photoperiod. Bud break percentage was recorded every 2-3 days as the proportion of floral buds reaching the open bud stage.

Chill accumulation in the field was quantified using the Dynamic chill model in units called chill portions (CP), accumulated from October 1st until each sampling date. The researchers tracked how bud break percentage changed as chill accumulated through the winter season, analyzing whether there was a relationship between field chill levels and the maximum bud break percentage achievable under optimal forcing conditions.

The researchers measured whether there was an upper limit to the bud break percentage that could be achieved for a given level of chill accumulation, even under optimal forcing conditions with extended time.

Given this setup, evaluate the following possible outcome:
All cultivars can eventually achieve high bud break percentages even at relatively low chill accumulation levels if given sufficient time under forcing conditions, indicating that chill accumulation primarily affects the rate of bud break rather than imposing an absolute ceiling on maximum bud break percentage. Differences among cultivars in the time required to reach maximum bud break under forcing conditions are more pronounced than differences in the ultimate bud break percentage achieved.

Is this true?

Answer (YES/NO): NO